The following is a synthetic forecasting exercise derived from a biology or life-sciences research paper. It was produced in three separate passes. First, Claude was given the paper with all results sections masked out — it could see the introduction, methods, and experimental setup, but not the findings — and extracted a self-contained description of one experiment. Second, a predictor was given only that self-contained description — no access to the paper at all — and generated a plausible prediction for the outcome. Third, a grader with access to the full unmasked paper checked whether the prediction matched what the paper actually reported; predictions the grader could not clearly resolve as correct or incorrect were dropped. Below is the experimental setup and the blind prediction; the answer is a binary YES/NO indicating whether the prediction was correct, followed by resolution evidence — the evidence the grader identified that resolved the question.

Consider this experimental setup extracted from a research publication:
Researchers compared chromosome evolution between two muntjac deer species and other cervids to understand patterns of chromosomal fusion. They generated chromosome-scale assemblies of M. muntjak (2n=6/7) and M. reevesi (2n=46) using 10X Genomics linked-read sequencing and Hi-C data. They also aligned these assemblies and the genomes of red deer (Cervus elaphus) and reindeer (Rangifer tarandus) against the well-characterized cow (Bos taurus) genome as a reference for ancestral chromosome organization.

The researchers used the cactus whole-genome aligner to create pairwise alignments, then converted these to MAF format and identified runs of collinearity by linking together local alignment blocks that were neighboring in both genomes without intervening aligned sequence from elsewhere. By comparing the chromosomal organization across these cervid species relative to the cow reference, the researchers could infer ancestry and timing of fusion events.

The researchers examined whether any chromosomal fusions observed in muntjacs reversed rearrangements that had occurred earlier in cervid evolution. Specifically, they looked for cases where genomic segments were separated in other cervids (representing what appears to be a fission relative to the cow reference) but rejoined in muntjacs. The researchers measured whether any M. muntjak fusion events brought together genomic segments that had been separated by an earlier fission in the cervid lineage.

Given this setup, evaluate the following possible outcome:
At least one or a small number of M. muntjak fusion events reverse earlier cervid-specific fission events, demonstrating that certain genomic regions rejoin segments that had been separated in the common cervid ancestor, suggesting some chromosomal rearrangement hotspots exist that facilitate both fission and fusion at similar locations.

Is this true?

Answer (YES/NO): YES